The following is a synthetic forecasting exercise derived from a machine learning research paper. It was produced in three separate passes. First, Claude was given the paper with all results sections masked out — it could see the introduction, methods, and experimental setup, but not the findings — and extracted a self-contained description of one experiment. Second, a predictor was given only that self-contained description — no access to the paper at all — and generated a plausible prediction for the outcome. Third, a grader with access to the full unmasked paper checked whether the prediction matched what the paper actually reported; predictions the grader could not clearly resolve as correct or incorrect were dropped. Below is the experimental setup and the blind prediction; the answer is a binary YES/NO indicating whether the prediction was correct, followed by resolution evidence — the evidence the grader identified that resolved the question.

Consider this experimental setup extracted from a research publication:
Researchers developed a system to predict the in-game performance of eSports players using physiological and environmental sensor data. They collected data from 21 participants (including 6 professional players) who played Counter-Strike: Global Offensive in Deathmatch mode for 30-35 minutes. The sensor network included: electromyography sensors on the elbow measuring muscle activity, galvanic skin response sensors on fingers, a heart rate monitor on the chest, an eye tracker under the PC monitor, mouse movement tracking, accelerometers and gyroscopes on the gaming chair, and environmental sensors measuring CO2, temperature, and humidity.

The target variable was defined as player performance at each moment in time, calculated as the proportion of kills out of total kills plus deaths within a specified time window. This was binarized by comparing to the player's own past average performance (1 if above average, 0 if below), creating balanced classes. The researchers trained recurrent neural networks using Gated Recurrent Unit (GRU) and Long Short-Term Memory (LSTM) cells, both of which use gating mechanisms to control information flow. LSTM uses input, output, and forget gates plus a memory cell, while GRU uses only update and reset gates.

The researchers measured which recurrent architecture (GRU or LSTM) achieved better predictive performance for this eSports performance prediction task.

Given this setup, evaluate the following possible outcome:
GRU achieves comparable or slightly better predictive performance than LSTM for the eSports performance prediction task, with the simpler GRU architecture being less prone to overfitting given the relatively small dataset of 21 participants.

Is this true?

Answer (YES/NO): YES